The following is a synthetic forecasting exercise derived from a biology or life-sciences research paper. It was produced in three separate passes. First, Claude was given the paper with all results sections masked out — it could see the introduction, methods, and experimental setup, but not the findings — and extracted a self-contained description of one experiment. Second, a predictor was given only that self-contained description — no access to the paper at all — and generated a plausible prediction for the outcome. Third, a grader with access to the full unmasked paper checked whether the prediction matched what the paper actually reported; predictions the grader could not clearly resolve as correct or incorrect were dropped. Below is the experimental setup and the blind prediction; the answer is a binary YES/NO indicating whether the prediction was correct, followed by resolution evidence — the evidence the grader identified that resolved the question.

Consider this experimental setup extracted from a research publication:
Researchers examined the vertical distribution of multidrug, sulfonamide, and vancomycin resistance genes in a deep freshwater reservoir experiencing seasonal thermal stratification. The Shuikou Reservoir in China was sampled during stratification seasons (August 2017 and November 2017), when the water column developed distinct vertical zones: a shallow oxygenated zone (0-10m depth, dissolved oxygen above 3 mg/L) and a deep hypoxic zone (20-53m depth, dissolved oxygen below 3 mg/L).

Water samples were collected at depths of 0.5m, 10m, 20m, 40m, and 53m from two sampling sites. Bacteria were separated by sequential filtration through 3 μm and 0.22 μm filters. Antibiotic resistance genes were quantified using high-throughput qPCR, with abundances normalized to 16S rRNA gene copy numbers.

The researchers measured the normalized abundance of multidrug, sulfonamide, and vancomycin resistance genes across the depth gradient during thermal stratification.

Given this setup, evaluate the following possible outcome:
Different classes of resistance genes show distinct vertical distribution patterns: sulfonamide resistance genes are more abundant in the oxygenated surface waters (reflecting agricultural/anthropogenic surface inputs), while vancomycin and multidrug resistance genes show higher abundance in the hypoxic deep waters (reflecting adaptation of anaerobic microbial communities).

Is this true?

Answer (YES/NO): NO